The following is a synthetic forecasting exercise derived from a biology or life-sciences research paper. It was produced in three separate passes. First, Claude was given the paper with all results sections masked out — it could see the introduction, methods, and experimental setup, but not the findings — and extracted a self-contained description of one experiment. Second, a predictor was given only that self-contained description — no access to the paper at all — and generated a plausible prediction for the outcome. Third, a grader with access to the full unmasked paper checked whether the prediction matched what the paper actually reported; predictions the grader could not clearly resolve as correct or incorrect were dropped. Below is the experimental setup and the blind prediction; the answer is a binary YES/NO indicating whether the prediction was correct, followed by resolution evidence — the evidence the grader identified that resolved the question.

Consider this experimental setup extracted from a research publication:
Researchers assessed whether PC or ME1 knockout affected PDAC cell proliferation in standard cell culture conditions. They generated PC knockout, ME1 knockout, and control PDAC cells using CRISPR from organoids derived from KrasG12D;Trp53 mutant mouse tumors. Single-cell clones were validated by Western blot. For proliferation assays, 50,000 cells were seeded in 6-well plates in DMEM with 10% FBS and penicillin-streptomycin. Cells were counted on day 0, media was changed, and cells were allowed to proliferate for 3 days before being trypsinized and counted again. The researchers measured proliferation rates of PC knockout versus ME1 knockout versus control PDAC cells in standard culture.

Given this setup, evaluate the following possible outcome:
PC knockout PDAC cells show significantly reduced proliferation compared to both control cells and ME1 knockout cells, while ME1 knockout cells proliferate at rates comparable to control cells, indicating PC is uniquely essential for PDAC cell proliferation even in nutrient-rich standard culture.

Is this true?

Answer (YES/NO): NO